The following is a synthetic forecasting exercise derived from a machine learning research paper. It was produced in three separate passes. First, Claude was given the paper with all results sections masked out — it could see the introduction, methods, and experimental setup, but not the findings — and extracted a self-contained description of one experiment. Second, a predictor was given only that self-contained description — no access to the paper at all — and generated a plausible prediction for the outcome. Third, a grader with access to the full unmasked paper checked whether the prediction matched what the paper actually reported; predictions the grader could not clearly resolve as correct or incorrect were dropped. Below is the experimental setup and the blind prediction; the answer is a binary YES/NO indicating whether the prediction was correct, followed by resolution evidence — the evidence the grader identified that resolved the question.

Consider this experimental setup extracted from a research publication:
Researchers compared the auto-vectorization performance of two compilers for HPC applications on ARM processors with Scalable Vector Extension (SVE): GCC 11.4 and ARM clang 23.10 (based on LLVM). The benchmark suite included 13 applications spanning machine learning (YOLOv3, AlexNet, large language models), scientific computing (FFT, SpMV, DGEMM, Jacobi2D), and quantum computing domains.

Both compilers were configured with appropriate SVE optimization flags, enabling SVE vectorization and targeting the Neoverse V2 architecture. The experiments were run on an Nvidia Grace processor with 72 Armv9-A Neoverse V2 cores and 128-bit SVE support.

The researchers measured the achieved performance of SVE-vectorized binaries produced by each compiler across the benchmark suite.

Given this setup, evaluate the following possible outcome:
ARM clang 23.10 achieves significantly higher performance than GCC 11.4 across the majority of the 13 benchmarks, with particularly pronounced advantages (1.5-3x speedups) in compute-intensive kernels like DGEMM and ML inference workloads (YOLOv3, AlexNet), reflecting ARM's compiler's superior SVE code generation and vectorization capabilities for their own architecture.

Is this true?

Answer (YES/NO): NO